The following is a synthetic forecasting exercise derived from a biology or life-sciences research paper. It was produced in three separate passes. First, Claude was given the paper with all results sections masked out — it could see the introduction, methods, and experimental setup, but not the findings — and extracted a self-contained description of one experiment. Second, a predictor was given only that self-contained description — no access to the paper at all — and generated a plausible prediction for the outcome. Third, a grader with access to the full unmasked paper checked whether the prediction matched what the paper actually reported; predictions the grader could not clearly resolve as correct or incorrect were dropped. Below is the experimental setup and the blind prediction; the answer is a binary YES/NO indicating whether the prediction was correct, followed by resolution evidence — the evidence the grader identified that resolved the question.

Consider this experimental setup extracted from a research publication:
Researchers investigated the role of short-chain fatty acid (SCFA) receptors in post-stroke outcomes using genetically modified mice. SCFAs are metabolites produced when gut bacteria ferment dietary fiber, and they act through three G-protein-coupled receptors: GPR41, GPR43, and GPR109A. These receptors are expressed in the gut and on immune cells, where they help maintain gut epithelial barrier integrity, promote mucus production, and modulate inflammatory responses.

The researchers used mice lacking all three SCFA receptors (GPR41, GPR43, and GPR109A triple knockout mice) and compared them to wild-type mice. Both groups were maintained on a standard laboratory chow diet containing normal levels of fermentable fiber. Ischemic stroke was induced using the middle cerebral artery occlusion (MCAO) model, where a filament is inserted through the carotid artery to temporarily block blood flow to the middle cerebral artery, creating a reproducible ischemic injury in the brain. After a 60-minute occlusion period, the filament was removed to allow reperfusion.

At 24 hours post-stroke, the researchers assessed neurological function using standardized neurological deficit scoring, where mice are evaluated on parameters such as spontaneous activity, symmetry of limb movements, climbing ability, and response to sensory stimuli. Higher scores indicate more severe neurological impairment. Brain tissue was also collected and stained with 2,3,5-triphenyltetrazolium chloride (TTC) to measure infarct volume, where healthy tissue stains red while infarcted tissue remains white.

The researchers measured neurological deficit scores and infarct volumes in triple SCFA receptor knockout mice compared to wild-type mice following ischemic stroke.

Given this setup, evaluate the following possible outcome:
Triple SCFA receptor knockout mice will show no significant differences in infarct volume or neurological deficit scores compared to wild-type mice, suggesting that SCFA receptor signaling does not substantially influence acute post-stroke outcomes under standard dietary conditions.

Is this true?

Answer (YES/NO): NO